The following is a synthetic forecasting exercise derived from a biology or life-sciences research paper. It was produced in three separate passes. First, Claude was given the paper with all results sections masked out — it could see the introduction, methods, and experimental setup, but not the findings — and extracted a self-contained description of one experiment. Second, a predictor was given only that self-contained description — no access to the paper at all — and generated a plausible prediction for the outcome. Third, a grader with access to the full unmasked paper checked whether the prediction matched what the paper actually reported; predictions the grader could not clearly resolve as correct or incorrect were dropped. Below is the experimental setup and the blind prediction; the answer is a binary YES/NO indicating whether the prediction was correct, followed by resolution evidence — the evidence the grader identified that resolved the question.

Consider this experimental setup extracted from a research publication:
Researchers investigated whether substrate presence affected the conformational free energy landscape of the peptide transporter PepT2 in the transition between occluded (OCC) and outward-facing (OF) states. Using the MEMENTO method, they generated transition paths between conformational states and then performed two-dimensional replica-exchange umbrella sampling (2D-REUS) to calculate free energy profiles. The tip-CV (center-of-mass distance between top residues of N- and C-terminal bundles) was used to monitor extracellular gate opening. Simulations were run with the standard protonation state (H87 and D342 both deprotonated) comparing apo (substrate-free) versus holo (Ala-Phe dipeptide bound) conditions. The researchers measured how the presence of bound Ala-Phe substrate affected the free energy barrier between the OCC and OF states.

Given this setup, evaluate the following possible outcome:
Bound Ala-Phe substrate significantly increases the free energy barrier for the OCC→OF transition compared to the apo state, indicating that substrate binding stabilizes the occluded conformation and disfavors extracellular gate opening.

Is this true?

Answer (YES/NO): NO